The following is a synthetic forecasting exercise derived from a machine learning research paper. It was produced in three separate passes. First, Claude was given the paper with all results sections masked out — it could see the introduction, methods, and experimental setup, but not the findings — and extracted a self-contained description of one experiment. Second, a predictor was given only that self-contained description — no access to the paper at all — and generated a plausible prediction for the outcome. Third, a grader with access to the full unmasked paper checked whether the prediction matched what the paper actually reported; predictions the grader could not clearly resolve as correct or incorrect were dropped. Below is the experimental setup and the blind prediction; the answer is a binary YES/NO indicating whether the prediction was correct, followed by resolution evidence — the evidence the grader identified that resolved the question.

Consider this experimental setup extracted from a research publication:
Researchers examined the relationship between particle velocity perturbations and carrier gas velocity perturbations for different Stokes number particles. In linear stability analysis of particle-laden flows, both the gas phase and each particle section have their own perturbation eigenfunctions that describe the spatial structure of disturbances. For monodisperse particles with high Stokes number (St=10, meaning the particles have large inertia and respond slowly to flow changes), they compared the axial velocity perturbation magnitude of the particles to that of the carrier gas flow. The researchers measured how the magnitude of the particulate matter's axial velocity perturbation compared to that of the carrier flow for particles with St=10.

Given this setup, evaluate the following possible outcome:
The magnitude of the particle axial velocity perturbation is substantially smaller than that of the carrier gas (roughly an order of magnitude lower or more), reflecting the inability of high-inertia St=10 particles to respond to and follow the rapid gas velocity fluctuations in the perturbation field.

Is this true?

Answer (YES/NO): NO